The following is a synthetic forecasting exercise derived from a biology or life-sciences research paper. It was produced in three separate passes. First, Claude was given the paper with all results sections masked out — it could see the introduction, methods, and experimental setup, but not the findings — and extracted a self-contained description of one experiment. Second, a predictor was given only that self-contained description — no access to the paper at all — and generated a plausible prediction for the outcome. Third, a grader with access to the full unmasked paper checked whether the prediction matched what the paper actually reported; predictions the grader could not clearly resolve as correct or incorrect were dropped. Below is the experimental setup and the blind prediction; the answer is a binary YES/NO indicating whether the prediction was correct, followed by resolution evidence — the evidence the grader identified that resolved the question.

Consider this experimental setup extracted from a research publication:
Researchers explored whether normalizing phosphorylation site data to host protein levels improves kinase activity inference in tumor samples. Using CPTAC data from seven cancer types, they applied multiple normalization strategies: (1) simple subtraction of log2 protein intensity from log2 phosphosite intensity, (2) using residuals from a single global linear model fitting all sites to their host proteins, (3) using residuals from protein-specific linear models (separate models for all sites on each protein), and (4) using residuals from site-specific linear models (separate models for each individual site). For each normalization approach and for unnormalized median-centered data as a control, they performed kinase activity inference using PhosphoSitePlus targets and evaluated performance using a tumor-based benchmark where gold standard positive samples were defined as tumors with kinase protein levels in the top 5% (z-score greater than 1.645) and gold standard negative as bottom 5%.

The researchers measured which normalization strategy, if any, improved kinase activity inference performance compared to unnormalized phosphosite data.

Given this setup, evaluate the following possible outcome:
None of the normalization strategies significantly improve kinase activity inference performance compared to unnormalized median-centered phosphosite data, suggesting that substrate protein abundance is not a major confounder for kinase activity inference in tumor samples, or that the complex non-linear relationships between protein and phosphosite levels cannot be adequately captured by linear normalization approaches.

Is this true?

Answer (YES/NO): YES